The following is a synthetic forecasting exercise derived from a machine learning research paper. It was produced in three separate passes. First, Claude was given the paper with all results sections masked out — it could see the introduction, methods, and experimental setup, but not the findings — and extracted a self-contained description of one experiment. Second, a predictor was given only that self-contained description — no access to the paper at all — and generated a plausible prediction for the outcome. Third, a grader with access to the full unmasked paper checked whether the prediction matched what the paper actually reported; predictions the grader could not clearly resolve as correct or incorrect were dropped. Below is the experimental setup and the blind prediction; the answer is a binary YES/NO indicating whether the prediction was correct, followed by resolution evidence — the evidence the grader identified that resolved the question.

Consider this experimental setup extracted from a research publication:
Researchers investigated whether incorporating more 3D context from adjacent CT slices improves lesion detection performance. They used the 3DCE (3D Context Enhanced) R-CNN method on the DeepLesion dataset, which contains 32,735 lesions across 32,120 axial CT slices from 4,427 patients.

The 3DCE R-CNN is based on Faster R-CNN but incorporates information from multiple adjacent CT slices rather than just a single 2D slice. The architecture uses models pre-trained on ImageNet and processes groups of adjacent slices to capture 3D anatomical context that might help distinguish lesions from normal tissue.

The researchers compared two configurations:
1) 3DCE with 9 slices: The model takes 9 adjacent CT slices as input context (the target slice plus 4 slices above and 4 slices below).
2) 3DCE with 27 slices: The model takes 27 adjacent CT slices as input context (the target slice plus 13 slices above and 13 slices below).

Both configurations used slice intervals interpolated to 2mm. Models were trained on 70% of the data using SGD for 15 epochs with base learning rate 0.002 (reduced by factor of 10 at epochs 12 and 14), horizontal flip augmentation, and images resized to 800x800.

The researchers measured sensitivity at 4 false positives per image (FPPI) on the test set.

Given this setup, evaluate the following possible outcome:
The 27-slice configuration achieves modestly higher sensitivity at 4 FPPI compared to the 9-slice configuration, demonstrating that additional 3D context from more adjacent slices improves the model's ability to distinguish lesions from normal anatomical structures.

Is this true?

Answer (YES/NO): YES